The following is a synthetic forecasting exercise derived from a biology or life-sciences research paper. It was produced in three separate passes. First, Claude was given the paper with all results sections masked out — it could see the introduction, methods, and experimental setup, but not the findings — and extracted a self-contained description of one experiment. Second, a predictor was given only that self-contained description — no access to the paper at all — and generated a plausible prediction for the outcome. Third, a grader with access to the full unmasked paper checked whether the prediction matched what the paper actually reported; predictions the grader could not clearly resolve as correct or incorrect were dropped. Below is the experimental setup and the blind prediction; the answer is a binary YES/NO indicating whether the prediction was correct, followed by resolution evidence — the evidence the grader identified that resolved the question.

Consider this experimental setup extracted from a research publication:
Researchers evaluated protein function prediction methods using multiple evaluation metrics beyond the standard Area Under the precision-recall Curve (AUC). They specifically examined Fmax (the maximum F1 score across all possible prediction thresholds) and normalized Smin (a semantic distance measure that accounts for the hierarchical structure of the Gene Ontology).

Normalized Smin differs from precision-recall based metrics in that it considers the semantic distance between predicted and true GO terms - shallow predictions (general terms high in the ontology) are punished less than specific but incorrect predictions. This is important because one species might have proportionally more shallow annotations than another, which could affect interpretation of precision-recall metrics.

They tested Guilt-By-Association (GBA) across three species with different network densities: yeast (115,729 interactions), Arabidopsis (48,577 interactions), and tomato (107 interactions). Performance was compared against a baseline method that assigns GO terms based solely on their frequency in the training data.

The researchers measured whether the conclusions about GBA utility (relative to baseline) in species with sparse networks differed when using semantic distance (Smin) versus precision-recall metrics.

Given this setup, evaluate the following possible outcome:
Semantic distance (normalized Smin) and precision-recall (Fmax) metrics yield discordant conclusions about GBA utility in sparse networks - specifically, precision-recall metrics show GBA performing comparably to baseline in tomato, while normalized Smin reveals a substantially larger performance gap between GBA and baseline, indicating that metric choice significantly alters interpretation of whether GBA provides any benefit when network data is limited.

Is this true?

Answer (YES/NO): NO